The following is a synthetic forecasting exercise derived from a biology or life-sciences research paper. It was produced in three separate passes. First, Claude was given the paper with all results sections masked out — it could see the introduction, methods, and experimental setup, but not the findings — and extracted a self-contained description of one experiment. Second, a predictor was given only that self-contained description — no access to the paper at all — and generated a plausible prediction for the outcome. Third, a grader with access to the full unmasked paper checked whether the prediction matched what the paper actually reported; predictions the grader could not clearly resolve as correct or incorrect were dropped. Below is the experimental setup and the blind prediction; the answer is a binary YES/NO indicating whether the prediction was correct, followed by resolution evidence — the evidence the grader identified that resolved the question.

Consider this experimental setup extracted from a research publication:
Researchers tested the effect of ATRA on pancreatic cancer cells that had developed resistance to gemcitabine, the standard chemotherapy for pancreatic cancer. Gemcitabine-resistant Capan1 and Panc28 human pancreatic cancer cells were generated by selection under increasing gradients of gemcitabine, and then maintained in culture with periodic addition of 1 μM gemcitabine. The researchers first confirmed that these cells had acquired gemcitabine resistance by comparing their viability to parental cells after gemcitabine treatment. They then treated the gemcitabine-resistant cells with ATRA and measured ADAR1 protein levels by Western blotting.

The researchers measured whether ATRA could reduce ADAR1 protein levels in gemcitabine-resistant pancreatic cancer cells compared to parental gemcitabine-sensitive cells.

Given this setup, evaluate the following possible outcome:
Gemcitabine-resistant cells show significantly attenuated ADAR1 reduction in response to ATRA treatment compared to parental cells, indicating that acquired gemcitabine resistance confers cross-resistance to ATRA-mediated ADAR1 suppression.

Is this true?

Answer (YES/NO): NO